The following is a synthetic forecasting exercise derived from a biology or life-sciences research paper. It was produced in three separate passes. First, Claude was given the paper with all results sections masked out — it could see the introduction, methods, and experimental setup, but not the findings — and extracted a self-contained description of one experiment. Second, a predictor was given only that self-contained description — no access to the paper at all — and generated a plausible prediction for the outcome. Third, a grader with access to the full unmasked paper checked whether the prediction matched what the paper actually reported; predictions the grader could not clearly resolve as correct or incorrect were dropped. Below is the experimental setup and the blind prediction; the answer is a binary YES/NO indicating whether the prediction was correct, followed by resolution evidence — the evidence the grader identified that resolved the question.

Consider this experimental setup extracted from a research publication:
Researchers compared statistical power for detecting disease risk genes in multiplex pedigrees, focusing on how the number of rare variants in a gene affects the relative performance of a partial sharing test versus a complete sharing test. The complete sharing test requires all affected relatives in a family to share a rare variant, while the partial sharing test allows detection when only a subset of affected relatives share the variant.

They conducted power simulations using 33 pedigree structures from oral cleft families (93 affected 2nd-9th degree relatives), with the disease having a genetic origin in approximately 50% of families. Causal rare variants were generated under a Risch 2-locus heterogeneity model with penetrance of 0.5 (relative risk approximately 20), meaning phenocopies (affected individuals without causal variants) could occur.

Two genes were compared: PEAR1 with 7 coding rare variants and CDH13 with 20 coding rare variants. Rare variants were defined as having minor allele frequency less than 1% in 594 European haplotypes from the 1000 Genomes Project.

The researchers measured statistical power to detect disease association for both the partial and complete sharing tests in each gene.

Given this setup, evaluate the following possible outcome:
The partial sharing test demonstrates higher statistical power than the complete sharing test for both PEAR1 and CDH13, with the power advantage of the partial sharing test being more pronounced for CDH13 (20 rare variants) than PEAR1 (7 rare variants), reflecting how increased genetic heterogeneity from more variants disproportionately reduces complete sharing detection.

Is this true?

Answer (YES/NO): NO